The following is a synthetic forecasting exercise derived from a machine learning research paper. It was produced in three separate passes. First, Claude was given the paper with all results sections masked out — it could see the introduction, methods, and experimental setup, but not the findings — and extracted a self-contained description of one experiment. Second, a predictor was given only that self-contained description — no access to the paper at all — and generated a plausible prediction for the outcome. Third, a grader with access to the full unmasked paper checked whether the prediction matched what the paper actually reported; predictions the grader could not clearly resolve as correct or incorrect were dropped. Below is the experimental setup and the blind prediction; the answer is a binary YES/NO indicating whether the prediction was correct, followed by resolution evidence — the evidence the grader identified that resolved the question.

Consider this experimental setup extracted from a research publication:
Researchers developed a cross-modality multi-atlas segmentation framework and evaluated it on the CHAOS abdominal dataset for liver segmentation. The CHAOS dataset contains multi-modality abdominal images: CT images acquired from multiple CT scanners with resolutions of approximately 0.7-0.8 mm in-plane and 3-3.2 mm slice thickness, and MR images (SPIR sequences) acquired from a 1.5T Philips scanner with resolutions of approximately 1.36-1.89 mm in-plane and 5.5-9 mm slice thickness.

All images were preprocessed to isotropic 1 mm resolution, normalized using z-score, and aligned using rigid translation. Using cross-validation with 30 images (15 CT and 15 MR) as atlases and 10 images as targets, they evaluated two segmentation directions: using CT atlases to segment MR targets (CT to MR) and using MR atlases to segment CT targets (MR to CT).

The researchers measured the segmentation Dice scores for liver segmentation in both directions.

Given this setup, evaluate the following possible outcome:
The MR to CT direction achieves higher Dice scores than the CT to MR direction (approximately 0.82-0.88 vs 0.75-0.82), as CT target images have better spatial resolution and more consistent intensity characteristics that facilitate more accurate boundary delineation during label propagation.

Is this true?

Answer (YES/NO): NO